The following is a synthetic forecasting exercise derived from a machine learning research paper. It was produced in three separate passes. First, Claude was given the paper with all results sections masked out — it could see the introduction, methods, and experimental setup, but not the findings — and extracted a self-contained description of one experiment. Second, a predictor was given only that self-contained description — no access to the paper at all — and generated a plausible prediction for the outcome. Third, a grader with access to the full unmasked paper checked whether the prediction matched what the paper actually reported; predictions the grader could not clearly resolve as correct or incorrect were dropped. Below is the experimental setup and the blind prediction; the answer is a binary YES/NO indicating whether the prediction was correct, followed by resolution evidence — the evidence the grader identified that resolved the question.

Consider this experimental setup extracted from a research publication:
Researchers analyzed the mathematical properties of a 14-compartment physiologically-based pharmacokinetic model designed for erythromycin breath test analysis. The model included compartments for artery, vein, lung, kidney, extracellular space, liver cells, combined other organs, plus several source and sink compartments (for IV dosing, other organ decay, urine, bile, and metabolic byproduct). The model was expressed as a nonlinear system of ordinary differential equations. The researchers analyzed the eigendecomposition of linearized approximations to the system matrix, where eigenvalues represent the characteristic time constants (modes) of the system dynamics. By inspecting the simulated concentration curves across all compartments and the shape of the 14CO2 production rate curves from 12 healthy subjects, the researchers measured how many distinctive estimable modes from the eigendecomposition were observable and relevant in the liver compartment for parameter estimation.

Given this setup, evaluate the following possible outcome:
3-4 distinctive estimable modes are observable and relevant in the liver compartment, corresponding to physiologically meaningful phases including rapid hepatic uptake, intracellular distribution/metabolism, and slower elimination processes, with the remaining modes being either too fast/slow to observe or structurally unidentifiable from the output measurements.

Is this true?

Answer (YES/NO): YES